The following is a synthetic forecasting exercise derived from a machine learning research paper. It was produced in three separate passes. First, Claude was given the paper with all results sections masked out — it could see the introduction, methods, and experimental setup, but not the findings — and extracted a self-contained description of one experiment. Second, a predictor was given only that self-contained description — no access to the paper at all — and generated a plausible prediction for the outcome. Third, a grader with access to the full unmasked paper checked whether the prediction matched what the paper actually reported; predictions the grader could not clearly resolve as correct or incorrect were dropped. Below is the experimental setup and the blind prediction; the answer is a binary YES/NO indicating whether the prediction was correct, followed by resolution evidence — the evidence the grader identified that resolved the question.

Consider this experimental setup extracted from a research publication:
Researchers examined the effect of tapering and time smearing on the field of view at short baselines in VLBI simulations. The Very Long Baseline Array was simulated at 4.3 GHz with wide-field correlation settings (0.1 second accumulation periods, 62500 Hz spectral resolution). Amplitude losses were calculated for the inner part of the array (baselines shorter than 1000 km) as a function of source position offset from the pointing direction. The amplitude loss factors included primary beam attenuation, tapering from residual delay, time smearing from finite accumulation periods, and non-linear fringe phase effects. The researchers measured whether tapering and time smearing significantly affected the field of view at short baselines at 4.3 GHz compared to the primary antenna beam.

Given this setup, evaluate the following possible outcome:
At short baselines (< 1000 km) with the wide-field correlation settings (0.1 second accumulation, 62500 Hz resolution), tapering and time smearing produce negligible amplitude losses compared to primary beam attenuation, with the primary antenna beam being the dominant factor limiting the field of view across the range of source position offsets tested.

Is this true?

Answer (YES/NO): YES